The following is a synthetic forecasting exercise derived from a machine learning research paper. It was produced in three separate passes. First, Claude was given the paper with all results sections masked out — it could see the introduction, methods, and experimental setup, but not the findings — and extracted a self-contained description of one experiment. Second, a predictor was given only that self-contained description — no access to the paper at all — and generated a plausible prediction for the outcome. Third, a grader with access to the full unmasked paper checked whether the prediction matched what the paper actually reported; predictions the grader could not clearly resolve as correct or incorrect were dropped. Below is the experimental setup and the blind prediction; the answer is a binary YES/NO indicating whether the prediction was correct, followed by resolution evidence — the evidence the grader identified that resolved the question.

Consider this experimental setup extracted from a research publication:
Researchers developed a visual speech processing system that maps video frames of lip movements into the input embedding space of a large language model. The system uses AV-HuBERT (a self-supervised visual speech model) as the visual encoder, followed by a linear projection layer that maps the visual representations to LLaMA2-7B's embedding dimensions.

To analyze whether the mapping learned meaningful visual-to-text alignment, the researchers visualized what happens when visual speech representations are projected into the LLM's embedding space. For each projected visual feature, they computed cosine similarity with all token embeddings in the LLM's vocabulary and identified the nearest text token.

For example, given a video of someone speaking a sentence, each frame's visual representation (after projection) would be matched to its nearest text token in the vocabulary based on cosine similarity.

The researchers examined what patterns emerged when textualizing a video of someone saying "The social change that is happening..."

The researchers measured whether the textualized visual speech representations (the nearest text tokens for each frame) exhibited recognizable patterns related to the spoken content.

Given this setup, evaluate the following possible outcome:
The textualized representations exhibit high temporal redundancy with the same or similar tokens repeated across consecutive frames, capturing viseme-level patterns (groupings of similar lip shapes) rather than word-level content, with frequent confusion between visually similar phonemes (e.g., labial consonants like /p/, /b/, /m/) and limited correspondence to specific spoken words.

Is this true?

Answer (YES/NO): NO